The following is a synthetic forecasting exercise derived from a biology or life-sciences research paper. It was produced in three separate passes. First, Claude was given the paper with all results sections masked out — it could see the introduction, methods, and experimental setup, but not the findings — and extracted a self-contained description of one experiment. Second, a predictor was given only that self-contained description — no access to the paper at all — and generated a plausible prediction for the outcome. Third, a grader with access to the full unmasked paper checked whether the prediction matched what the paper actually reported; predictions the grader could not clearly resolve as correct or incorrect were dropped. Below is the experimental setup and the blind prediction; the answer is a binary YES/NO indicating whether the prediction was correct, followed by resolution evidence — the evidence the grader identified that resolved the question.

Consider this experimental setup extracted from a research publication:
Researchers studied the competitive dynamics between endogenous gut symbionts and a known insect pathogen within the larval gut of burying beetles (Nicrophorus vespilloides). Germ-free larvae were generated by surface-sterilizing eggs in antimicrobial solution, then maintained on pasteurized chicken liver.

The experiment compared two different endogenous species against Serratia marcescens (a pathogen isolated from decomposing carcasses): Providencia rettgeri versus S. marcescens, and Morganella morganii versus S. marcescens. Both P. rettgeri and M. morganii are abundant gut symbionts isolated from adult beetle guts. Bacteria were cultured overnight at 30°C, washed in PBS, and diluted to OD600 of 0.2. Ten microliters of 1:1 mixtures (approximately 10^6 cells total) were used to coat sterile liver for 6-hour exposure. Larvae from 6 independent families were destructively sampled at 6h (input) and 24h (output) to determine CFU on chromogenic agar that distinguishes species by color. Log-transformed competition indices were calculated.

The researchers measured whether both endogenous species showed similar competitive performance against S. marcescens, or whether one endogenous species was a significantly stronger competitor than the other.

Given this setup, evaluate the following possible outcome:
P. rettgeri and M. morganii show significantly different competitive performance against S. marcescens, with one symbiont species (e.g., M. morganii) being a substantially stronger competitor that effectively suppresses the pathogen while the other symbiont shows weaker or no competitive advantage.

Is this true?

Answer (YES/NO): NO